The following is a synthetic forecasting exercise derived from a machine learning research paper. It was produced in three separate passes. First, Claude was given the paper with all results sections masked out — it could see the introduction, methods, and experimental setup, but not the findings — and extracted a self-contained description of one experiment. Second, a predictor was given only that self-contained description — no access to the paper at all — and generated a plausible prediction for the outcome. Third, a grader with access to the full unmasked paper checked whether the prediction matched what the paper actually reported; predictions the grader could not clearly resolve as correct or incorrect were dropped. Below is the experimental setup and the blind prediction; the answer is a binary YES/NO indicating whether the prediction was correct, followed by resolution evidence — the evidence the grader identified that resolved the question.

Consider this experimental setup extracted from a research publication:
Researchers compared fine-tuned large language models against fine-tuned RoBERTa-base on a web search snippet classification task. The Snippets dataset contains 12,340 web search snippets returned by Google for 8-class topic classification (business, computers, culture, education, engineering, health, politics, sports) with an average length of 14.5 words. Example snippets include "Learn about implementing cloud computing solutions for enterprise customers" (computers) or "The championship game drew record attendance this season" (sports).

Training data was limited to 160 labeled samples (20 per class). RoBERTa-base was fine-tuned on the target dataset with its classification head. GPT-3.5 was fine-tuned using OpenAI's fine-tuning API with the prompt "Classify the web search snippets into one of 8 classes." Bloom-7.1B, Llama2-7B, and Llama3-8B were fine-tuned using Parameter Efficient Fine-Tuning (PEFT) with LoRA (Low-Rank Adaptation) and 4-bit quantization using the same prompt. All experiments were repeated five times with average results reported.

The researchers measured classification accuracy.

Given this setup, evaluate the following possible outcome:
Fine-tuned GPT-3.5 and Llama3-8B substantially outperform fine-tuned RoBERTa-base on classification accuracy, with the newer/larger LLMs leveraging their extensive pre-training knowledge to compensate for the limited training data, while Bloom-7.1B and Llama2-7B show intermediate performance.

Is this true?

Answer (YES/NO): NO